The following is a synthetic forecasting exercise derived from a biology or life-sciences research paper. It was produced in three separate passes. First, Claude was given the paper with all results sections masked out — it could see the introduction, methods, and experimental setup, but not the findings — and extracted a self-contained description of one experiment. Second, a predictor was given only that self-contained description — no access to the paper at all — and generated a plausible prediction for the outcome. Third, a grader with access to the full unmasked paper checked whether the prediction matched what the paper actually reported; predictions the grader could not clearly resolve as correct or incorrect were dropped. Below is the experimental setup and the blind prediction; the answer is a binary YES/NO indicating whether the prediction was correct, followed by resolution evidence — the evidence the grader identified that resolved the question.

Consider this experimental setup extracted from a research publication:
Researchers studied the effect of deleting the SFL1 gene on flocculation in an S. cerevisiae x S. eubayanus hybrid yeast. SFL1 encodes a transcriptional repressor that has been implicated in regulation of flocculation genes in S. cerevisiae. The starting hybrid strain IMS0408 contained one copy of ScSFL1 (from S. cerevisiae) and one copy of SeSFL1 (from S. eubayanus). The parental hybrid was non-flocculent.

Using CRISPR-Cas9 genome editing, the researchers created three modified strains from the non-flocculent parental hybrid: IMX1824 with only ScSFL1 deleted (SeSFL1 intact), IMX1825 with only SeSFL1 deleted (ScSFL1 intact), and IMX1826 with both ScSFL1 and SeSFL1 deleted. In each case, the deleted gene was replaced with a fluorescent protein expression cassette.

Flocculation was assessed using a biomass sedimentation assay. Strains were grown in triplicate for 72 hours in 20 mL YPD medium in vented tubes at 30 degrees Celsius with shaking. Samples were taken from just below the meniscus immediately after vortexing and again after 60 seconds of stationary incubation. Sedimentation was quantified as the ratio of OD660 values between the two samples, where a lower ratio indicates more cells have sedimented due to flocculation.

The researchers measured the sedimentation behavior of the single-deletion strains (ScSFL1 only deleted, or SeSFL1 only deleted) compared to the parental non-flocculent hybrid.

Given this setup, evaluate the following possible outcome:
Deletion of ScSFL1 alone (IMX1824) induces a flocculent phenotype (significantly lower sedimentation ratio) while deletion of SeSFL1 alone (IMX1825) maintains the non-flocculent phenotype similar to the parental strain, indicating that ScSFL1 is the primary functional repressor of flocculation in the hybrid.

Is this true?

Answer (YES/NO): NO